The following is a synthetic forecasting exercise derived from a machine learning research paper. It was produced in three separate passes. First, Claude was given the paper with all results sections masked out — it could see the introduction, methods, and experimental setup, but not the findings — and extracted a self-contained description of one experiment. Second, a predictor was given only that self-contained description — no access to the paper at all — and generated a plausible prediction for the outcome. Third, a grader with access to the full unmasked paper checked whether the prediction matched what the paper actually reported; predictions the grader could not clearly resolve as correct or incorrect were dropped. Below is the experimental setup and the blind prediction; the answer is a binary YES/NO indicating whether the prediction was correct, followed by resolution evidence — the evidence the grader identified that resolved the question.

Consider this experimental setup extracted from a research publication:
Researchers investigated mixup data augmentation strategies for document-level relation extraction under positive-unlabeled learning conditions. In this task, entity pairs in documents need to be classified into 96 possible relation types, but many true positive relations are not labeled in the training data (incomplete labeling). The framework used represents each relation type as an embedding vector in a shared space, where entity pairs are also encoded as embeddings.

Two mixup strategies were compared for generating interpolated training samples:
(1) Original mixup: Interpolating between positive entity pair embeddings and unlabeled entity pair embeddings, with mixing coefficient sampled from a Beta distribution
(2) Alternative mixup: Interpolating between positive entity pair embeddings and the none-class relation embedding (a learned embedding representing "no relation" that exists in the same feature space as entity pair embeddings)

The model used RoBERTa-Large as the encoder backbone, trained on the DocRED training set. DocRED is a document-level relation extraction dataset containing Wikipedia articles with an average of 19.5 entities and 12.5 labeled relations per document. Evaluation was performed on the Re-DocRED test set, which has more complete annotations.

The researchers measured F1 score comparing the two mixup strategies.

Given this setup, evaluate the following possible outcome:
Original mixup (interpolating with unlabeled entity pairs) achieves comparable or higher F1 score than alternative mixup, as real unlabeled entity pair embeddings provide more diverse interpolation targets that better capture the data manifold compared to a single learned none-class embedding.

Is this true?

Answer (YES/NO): NO